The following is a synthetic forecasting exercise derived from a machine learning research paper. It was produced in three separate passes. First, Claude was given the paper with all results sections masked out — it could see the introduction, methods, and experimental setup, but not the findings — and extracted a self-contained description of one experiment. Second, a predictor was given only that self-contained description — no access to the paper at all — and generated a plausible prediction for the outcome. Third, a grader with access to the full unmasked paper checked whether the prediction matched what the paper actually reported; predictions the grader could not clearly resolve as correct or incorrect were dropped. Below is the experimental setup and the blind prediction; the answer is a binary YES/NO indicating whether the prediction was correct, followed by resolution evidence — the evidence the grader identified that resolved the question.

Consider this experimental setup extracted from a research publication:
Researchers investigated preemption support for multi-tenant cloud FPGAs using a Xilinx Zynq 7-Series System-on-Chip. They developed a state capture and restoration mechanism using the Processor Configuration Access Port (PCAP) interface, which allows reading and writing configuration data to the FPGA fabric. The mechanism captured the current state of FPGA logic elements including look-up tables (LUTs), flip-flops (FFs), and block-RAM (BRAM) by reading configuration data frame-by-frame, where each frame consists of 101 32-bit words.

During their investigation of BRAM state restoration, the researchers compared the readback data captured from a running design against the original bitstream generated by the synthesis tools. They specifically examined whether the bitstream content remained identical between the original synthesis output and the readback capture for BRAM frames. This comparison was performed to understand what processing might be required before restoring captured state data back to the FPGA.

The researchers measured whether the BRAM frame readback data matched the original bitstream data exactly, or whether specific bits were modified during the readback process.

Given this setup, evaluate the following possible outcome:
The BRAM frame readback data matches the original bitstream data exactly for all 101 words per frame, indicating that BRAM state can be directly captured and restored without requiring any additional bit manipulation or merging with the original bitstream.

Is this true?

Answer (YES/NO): NO